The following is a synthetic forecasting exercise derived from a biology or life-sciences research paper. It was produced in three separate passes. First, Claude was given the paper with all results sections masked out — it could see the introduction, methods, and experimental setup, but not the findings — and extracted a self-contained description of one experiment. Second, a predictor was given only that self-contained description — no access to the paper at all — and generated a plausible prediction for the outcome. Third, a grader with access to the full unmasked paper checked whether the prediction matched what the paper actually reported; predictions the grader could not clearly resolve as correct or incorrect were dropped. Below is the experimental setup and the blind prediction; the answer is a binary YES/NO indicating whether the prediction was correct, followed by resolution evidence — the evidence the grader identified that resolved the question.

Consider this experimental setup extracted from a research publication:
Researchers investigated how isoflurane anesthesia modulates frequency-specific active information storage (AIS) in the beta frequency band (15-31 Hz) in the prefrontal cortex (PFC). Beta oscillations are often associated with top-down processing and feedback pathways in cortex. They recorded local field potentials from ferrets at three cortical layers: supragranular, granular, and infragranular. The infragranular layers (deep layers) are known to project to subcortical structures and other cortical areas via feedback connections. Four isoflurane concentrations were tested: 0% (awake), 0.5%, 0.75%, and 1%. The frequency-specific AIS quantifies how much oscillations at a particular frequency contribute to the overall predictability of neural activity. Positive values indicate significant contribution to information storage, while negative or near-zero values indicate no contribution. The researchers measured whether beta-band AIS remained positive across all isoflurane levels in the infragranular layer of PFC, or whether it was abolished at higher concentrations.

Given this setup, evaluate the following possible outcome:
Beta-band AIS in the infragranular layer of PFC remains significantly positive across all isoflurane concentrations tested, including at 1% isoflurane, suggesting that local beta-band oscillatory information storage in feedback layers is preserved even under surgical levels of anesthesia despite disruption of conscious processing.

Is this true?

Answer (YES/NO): NO